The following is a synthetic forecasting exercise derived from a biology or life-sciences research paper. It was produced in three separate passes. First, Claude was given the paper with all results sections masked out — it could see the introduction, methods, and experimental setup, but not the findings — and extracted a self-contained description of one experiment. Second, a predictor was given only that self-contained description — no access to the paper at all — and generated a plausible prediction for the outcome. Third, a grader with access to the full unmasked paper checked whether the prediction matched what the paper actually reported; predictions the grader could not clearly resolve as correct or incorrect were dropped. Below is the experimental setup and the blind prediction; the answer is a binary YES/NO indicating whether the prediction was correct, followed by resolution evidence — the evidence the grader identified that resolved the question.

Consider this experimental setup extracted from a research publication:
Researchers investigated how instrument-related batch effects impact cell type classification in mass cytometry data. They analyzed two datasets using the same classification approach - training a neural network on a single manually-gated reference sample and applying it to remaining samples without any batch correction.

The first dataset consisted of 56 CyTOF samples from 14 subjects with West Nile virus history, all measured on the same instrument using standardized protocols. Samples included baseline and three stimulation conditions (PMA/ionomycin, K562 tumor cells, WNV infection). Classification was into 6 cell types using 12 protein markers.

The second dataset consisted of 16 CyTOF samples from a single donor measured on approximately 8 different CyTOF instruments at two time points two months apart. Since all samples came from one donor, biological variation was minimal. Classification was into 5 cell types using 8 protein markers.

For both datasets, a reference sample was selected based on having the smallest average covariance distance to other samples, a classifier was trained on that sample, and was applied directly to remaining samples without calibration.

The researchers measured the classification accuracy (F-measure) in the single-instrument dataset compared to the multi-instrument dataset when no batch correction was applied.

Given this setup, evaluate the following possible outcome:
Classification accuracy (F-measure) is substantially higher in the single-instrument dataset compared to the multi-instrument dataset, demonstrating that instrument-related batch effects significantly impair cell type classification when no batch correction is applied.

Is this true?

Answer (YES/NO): YES